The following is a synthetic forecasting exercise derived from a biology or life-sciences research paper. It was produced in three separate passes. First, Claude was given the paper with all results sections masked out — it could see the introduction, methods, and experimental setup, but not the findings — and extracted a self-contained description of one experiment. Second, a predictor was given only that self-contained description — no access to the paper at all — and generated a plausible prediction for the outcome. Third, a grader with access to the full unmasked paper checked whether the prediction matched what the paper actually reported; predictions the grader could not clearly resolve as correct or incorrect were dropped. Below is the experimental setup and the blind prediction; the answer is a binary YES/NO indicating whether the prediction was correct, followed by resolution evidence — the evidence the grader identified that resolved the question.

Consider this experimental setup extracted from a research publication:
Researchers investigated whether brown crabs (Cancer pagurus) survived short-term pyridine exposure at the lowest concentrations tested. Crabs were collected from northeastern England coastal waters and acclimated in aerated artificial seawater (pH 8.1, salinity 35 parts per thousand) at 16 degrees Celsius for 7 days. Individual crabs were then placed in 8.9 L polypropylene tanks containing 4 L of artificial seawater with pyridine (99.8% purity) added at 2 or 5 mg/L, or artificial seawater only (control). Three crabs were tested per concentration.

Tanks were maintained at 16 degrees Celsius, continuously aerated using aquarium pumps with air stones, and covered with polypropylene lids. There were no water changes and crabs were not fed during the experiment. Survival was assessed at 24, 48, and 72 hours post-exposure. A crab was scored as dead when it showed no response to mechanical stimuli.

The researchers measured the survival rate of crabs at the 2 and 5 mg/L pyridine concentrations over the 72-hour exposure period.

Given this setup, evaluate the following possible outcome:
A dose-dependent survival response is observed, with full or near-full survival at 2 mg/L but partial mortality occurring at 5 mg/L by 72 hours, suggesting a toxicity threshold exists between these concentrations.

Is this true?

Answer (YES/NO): NO